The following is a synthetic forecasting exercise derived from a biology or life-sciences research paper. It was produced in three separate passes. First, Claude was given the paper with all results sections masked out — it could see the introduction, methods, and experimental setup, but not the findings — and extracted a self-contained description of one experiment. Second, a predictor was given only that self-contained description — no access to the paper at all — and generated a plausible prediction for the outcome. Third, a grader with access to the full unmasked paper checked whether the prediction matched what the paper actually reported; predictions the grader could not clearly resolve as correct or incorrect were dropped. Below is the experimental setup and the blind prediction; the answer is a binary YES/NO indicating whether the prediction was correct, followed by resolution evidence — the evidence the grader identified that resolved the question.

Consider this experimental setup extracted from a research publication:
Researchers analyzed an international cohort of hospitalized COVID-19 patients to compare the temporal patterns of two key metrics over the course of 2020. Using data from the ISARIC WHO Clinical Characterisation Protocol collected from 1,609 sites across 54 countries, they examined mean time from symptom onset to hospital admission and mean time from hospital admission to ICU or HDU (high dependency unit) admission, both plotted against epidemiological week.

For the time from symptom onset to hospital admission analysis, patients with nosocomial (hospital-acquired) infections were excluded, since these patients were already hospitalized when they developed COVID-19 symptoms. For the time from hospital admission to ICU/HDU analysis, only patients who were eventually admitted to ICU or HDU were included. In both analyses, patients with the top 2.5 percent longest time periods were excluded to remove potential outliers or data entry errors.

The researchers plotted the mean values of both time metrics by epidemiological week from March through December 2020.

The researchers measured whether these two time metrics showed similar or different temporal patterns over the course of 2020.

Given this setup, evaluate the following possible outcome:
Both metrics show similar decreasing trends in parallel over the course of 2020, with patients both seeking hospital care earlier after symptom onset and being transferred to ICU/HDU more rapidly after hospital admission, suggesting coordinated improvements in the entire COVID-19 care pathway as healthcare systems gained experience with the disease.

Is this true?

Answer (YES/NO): NO